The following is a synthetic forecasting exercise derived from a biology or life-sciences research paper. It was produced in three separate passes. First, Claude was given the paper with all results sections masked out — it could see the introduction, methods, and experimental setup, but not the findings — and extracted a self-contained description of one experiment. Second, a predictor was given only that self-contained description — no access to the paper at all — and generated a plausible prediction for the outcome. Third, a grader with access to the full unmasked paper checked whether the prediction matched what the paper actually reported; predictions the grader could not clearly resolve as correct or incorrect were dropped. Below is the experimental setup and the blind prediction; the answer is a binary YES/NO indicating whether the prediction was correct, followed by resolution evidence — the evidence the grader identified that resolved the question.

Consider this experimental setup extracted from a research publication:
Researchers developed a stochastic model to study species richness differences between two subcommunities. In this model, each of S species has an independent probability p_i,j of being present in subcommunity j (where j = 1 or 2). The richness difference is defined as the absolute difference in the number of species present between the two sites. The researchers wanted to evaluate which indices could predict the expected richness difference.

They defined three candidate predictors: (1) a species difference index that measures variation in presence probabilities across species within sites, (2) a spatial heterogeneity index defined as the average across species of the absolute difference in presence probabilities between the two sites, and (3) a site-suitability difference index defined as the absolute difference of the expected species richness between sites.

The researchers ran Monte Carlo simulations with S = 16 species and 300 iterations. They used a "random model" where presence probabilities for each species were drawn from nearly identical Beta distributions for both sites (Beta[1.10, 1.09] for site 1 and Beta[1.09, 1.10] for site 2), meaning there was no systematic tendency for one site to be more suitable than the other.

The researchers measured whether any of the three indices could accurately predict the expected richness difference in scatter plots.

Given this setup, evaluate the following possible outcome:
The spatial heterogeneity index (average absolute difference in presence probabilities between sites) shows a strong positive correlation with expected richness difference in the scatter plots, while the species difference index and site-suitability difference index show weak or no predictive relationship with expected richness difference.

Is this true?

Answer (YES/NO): NO